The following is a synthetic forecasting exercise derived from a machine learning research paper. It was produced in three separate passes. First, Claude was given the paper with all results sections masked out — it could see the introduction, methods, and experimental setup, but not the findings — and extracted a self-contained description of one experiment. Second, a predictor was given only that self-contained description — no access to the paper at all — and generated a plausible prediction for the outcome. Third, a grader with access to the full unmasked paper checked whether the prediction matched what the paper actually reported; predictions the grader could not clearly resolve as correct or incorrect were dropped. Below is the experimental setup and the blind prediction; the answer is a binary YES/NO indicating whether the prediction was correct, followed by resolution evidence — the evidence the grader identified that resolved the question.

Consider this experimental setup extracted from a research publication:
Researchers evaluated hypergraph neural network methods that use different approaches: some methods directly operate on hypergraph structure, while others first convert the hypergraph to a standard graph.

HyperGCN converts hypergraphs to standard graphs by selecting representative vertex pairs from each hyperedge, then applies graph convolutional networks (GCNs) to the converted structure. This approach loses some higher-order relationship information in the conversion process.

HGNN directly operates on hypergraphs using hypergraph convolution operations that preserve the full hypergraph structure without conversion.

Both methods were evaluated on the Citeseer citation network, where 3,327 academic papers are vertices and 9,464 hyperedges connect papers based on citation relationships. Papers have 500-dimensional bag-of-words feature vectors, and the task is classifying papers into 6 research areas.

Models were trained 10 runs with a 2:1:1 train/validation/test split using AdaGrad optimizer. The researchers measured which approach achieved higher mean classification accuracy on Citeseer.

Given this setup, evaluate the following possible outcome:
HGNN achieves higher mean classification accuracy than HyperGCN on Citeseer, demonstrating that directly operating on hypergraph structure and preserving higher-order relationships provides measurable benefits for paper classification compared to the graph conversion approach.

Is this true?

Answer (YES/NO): YES